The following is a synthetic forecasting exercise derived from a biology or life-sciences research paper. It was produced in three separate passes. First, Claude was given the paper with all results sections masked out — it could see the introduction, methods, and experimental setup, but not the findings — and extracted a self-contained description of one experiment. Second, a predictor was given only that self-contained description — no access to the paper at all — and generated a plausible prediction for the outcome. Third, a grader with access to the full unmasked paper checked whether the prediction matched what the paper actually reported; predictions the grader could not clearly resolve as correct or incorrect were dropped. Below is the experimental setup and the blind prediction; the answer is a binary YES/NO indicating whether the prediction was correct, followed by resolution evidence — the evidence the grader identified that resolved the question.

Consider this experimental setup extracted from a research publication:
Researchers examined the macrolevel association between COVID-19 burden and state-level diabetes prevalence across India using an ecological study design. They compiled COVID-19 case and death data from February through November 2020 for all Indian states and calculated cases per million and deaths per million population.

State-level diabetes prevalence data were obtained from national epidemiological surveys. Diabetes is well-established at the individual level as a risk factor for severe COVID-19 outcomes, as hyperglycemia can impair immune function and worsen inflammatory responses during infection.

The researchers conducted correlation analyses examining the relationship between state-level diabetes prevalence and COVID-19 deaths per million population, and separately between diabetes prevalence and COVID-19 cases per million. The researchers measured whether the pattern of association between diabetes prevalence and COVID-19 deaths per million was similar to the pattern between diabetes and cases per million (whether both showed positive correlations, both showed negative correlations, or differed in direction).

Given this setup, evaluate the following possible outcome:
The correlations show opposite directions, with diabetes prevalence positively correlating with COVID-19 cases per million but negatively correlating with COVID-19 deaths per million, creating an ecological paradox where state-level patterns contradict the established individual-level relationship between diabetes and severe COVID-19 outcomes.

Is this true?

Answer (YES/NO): NO